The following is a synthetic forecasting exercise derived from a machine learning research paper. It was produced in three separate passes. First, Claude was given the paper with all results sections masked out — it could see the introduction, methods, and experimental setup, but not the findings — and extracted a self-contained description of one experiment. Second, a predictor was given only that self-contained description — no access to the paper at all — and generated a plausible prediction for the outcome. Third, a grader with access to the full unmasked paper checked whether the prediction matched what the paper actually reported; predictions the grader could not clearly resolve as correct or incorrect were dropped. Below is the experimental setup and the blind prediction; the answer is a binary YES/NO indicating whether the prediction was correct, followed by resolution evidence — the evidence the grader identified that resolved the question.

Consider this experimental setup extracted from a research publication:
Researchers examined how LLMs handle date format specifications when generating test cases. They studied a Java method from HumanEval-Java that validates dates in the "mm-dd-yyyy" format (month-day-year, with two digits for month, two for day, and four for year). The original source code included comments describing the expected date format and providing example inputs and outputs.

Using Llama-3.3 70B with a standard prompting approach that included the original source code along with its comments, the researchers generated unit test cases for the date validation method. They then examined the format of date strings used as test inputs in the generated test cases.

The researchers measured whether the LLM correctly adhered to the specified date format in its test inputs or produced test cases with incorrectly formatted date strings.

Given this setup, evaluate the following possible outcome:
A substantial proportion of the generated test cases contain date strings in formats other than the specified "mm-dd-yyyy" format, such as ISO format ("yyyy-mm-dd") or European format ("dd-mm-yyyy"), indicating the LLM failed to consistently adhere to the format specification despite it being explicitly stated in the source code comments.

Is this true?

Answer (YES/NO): NO